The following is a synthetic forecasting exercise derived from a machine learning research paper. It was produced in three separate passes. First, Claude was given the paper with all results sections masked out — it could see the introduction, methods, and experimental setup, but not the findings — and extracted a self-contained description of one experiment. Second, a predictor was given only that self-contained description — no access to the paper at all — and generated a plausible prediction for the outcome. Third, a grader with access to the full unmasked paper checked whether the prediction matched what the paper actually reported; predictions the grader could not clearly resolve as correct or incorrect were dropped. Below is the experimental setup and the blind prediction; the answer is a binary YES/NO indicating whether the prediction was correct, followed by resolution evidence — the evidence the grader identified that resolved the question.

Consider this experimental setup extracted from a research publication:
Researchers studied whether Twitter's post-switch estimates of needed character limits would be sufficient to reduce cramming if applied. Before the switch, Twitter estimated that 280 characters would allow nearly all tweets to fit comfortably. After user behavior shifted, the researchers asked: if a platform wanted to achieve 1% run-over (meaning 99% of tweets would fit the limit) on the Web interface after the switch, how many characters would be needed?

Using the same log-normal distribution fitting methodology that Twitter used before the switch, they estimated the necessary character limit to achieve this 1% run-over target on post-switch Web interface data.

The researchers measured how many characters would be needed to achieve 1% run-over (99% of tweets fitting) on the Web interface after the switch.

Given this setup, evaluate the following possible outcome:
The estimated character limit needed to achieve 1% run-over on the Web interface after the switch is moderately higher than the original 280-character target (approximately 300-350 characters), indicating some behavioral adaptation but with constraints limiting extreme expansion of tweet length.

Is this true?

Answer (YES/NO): NO